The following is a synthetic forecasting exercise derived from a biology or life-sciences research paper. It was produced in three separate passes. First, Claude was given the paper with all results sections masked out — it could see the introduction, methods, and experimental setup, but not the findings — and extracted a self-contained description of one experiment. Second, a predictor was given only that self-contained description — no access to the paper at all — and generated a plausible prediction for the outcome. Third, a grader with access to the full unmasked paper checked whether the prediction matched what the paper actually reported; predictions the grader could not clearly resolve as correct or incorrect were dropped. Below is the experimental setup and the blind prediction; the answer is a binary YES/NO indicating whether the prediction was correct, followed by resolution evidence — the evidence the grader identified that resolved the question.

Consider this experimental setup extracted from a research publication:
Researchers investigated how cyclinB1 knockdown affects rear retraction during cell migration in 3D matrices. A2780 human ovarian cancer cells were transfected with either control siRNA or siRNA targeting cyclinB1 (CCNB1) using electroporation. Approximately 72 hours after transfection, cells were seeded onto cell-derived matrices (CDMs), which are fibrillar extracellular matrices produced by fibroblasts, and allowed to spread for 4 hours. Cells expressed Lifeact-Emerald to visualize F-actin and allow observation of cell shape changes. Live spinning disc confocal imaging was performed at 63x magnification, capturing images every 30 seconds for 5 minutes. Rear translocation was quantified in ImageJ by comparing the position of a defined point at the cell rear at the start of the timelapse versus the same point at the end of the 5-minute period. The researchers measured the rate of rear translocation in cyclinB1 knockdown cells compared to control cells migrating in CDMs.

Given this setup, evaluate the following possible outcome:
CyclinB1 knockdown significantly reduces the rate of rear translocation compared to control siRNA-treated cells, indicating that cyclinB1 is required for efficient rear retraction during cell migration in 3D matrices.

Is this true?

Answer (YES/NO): YES